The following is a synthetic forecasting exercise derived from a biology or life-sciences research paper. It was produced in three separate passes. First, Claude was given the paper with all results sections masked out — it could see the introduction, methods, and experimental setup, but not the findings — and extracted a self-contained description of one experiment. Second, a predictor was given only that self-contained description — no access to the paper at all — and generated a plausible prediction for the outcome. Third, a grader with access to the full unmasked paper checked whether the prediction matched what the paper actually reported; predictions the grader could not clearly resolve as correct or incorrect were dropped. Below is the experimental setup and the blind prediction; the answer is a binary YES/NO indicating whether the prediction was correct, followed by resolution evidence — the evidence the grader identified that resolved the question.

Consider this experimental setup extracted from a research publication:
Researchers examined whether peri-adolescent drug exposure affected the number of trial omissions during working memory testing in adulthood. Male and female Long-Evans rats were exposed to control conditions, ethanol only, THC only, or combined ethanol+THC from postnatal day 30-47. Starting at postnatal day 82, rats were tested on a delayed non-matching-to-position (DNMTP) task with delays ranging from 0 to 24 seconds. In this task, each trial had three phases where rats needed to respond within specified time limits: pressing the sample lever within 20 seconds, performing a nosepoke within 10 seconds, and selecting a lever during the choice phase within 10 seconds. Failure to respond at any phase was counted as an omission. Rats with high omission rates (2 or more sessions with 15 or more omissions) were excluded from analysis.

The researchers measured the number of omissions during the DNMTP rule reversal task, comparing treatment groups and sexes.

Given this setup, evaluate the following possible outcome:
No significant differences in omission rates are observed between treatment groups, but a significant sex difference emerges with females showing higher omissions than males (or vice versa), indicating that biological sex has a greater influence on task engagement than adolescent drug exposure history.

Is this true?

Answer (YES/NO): NO